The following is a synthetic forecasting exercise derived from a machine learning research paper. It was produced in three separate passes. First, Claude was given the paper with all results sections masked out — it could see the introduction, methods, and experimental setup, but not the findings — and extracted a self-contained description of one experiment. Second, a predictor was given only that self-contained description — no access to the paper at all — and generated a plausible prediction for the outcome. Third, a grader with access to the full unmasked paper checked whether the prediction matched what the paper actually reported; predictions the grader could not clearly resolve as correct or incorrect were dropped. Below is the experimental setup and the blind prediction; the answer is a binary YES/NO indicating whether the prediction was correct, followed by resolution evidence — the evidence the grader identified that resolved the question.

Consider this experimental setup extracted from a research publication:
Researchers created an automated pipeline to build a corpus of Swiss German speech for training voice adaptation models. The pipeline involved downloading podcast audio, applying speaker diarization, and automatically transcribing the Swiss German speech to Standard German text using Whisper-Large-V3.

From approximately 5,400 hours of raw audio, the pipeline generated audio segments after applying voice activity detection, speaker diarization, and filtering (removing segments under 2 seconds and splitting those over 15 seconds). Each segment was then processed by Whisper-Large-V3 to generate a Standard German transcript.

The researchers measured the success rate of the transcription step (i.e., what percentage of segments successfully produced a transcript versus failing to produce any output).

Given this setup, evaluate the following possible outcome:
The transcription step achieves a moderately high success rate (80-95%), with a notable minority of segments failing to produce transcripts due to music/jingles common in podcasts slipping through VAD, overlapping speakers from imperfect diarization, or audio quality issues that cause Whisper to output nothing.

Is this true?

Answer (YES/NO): NO